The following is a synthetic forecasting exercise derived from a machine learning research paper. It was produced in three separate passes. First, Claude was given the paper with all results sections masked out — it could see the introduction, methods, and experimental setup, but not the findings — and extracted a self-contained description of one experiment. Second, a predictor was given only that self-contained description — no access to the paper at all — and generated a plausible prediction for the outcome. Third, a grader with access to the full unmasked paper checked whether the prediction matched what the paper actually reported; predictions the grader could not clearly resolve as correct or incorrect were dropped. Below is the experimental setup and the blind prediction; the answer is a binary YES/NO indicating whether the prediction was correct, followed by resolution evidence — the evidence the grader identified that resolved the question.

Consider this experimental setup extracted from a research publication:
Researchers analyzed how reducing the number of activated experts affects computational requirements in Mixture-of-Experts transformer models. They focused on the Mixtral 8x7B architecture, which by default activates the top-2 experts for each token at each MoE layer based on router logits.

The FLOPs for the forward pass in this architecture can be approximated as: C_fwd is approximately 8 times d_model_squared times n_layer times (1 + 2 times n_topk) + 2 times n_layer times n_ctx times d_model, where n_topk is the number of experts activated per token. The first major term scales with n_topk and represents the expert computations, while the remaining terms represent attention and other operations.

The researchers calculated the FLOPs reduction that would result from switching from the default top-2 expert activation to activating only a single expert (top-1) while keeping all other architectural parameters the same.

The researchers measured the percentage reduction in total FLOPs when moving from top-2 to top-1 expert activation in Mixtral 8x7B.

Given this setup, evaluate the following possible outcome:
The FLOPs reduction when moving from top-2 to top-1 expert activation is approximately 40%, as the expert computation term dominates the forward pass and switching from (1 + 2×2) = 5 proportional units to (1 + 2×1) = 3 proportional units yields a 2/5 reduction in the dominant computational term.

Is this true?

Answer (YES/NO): NO